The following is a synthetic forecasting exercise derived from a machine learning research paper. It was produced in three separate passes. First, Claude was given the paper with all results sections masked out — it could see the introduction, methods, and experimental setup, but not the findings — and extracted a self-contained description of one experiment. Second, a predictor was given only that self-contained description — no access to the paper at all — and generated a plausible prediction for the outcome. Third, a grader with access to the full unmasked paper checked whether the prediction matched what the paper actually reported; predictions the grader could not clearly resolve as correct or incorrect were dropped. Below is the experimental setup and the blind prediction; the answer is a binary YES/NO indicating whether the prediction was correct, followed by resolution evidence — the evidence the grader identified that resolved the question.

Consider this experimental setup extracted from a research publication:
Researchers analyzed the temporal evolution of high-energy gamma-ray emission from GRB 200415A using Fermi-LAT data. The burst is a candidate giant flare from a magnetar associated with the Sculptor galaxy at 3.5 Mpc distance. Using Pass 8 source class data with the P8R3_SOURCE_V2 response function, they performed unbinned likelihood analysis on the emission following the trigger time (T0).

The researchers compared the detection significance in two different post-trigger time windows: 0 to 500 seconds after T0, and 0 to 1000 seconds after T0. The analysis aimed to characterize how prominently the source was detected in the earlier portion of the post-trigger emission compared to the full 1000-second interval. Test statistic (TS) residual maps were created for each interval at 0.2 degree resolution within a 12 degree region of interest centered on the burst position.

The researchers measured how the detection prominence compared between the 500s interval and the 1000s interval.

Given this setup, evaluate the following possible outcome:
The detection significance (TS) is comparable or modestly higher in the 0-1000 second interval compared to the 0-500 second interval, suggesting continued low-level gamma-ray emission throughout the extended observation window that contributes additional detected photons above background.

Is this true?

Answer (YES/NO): NO